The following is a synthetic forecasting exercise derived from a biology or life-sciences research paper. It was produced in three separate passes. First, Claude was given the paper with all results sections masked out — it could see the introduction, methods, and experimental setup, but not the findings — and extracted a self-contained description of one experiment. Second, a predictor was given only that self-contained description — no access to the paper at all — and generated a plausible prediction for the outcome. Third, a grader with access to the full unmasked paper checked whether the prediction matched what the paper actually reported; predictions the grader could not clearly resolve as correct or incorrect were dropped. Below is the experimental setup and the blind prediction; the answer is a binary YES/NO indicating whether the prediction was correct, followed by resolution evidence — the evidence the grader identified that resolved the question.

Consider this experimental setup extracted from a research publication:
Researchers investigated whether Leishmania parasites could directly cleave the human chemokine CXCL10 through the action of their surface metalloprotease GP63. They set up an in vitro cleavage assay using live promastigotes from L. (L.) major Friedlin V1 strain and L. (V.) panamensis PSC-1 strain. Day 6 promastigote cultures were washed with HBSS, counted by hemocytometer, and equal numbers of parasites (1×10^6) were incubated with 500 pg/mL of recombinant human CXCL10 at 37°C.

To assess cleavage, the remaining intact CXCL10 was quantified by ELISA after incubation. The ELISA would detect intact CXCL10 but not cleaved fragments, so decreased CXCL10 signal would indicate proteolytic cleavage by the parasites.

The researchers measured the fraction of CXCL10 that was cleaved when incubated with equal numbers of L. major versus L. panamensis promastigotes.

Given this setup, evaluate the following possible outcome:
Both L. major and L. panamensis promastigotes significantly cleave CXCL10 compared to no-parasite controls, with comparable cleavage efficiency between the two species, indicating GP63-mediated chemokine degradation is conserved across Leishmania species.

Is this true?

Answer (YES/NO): NO